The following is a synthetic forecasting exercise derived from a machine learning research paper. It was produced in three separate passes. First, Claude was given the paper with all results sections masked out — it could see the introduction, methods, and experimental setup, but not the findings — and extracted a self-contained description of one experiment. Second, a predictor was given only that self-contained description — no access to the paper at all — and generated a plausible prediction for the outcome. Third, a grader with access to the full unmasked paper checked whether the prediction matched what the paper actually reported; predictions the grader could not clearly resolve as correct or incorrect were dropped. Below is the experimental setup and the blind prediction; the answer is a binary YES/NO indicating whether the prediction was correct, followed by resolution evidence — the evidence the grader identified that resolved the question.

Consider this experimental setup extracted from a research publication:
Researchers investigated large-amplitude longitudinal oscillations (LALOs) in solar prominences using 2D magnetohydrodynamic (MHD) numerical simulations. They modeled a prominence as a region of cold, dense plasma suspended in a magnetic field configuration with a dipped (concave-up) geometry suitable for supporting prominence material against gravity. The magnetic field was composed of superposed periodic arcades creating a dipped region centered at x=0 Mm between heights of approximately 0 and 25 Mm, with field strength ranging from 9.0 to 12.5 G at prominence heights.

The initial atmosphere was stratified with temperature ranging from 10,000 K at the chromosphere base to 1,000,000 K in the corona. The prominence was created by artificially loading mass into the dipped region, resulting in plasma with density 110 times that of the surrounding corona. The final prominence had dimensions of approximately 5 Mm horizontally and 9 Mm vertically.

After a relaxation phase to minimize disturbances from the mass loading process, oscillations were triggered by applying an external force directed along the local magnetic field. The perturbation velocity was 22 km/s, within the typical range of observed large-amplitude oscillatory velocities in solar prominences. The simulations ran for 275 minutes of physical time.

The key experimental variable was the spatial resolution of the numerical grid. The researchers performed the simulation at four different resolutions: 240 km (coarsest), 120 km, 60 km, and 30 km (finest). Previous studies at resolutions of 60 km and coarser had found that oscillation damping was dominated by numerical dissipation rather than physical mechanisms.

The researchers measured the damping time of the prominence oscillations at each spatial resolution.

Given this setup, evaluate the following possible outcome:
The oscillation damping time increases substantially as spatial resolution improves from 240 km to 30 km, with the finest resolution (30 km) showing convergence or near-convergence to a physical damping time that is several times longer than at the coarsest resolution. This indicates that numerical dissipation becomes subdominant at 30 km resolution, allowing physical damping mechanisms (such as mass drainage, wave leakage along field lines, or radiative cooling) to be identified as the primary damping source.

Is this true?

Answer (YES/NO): YES